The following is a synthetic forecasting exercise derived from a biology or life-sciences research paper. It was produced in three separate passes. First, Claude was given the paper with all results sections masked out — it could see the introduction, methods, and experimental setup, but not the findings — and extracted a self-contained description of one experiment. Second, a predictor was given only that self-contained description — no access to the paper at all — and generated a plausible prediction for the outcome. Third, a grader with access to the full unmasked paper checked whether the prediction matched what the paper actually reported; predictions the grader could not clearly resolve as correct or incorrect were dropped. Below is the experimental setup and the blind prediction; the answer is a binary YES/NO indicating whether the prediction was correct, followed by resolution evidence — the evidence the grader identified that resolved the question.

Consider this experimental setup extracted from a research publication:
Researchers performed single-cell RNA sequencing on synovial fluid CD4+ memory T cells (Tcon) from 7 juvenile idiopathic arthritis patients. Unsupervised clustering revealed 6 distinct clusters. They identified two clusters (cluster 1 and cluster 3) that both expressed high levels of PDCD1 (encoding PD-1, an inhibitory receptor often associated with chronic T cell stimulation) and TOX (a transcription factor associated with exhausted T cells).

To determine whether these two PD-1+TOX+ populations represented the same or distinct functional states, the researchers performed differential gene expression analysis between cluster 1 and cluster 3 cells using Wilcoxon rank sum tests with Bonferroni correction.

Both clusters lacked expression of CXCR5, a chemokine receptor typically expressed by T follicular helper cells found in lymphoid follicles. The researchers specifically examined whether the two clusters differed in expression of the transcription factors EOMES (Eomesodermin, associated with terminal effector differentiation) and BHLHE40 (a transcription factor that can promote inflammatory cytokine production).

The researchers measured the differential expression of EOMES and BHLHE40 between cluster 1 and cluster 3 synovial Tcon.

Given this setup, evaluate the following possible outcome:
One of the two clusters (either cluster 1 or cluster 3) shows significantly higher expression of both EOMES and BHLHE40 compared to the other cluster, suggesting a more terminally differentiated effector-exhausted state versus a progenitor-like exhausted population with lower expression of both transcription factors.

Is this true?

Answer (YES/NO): NO